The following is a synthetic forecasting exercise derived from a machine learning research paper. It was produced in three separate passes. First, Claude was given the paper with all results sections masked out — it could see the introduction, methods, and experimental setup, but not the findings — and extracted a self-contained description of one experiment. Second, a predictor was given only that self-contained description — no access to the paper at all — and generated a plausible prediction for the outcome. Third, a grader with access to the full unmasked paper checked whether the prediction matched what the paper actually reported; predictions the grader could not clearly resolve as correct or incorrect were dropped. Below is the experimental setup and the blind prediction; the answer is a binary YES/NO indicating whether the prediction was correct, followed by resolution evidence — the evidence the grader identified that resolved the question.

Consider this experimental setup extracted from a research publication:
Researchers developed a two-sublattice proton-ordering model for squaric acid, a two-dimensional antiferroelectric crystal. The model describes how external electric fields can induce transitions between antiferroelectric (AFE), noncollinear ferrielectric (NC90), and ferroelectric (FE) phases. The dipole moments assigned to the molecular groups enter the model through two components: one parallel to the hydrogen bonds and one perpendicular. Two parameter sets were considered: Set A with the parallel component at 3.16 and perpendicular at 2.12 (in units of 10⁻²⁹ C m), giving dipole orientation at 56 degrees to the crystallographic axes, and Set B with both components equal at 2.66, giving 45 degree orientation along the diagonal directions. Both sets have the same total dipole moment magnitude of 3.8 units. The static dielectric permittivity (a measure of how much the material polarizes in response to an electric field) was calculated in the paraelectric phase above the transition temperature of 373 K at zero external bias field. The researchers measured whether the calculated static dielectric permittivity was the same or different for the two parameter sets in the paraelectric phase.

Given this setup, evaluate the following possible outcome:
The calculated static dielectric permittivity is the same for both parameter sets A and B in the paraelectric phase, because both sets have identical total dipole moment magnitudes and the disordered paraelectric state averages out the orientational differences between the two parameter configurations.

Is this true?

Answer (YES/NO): YES